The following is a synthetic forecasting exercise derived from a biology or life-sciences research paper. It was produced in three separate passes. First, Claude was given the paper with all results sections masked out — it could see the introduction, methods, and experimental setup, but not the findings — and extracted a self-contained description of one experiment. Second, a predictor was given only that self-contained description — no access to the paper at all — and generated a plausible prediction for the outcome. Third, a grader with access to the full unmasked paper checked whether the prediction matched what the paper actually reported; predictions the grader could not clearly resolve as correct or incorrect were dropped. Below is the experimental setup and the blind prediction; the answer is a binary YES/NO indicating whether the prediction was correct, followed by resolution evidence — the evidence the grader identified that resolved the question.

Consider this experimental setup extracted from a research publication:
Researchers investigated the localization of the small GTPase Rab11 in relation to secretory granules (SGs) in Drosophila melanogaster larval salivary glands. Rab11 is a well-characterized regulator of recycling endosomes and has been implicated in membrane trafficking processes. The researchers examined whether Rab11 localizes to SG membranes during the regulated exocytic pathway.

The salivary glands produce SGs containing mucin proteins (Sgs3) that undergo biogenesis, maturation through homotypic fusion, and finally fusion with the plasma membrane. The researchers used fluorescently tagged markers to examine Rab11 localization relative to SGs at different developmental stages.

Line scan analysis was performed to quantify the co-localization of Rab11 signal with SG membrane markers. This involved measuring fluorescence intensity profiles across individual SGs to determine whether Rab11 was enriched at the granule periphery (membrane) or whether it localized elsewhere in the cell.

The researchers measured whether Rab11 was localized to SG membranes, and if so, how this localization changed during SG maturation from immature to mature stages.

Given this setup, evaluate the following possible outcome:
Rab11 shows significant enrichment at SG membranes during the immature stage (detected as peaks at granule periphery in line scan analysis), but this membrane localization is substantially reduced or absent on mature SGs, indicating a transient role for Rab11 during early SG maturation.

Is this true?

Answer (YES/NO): NO